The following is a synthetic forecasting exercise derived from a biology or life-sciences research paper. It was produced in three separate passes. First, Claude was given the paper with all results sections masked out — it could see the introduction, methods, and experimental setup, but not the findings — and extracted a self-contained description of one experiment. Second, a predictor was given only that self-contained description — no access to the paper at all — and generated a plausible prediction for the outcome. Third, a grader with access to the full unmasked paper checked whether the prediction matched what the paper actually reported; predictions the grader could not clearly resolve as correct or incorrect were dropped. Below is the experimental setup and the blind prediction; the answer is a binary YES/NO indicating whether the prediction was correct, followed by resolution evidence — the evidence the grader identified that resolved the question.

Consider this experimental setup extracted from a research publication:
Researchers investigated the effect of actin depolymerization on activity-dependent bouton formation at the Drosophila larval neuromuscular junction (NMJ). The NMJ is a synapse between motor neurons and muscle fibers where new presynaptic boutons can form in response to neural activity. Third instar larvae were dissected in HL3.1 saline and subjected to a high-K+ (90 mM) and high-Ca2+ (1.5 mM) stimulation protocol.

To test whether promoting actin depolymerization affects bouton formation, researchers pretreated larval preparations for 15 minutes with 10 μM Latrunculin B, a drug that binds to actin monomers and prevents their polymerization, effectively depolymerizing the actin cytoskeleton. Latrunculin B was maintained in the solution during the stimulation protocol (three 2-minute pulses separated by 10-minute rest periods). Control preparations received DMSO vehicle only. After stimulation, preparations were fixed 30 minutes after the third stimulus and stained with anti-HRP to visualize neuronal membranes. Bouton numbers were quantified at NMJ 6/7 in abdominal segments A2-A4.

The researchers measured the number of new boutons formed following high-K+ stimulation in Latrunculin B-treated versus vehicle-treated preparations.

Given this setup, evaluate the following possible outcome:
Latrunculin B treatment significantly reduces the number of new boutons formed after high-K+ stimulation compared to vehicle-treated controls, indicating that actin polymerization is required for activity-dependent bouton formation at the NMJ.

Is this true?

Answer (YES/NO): NO